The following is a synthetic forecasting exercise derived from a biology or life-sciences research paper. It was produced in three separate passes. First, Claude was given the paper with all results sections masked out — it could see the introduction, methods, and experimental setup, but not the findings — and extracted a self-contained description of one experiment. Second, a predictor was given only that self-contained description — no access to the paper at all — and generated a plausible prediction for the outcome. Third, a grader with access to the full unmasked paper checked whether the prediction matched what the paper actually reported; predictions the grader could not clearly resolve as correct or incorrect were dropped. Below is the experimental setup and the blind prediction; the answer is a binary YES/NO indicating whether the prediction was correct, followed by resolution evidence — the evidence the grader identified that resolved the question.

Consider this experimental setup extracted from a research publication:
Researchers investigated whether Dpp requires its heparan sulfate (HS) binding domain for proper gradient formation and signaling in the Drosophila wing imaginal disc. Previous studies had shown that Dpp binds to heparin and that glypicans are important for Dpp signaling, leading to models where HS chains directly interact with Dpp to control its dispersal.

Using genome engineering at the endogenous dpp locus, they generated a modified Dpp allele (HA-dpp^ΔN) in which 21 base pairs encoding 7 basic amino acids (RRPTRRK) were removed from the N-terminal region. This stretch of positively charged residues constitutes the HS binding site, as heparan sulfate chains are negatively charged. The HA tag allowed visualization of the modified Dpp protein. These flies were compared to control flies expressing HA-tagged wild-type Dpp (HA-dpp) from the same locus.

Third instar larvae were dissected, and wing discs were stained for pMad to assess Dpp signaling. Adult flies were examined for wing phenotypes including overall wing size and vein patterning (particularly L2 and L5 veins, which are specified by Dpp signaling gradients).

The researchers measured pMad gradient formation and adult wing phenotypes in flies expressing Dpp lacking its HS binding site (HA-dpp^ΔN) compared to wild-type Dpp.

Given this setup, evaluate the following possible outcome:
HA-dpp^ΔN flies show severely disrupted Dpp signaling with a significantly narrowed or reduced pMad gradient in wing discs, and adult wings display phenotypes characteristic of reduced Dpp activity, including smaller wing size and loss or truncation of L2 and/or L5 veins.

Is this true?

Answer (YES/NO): NO